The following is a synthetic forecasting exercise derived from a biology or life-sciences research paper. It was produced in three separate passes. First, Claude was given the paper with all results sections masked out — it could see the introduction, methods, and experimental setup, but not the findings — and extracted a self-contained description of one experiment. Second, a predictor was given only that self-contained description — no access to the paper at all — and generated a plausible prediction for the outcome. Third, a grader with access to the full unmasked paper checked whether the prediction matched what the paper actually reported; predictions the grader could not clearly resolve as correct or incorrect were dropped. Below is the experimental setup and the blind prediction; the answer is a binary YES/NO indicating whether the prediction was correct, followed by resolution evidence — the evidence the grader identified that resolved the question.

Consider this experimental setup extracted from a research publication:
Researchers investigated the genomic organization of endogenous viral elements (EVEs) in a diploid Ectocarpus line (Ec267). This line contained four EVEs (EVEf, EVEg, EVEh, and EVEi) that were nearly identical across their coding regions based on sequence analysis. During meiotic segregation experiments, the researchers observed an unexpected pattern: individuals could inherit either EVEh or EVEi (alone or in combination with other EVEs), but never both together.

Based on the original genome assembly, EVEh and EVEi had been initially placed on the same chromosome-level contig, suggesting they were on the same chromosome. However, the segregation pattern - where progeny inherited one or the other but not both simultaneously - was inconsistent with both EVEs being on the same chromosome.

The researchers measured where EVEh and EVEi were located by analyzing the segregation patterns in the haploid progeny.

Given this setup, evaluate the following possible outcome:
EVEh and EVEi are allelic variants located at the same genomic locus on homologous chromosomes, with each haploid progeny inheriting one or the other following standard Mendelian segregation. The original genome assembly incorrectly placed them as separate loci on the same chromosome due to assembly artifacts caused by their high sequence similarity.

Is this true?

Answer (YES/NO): YES